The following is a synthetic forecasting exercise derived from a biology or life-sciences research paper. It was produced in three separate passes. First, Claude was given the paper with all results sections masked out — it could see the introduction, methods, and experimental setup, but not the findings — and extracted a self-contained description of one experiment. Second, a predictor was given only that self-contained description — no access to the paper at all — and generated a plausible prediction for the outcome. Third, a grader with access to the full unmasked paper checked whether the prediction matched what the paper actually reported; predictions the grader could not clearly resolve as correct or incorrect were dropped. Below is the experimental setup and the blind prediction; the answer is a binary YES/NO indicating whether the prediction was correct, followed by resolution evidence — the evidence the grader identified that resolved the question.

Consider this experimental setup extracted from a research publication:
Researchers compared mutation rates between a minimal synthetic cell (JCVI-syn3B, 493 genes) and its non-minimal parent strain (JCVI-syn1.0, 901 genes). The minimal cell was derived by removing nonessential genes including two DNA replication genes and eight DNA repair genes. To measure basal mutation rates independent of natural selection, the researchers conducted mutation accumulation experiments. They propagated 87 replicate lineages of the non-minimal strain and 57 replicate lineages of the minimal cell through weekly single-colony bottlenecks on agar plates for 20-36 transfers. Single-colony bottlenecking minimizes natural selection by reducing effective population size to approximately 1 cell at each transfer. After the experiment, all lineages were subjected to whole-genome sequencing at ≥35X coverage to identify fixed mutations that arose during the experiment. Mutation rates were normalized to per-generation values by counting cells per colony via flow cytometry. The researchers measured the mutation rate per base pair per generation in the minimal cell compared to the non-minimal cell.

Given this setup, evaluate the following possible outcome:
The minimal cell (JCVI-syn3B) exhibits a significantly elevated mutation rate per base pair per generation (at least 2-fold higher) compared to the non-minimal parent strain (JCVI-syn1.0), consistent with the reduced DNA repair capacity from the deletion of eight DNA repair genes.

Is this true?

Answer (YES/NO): NO